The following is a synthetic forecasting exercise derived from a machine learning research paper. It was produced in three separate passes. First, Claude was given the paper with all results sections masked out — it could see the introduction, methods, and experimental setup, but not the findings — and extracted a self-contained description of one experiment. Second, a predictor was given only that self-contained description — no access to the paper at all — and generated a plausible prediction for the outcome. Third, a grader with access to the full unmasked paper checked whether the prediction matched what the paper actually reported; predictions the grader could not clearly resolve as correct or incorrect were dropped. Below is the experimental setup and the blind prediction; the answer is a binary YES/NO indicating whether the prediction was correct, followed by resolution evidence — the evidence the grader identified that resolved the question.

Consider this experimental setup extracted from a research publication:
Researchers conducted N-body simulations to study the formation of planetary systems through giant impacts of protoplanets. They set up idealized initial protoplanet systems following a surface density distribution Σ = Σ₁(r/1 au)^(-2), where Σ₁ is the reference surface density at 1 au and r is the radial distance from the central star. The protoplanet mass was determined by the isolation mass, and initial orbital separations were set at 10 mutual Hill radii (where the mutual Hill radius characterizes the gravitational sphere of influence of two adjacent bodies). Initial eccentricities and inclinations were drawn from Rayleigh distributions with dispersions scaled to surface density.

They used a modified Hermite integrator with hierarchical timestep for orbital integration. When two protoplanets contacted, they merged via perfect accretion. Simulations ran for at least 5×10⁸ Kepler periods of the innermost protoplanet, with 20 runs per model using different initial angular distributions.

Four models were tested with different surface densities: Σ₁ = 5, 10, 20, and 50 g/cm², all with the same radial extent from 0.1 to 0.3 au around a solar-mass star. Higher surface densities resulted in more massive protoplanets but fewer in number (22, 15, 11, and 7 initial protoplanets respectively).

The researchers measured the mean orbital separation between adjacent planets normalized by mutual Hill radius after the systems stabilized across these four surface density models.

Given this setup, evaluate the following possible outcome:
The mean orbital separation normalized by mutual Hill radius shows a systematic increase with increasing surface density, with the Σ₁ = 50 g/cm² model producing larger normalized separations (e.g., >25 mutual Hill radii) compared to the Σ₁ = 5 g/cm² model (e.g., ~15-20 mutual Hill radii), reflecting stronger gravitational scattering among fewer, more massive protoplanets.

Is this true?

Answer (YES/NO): NO